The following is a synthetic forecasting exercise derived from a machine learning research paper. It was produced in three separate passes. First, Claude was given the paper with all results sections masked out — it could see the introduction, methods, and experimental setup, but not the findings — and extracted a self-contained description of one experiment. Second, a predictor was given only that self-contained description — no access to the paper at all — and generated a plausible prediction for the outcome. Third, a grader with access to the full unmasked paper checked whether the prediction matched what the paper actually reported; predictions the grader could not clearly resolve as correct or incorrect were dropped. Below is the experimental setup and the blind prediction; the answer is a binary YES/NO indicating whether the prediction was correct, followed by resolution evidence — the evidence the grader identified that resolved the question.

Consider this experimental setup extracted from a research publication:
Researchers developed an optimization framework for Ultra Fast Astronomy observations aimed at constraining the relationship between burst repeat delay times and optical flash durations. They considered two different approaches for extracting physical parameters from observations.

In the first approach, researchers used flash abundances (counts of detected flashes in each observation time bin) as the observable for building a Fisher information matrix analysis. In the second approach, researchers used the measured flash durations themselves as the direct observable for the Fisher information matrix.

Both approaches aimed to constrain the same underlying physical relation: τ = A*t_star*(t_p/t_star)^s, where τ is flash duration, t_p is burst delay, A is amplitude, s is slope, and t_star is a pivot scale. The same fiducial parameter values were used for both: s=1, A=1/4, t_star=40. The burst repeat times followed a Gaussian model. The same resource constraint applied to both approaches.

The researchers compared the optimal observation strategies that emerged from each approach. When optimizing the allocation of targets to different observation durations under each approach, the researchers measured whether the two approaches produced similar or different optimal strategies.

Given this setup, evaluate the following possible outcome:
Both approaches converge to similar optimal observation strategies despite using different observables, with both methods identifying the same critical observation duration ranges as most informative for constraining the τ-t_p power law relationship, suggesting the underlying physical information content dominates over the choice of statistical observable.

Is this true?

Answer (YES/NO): NO